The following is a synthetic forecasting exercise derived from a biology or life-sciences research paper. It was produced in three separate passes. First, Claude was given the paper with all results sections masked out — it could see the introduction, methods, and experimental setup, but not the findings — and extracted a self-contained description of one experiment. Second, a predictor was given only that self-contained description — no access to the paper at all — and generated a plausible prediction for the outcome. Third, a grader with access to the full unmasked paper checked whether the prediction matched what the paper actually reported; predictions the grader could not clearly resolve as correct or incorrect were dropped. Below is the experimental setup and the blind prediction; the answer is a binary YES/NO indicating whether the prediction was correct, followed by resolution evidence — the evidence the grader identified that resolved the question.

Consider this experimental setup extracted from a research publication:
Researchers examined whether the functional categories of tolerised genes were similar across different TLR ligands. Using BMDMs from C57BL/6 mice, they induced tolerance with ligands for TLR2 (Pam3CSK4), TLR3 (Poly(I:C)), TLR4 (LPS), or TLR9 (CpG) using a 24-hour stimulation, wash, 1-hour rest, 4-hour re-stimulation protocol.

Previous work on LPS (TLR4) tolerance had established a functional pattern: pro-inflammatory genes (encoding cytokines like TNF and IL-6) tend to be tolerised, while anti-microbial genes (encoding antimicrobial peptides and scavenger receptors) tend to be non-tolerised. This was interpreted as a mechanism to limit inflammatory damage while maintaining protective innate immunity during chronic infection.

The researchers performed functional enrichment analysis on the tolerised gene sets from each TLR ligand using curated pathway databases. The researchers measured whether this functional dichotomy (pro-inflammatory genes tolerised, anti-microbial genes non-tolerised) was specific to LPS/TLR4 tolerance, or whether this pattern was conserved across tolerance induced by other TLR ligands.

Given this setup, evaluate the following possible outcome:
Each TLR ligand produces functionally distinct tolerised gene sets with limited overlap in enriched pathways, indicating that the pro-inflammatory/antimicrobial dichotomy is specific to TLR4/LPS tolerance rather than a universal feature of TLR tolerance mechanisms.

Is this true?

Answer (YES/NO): NO